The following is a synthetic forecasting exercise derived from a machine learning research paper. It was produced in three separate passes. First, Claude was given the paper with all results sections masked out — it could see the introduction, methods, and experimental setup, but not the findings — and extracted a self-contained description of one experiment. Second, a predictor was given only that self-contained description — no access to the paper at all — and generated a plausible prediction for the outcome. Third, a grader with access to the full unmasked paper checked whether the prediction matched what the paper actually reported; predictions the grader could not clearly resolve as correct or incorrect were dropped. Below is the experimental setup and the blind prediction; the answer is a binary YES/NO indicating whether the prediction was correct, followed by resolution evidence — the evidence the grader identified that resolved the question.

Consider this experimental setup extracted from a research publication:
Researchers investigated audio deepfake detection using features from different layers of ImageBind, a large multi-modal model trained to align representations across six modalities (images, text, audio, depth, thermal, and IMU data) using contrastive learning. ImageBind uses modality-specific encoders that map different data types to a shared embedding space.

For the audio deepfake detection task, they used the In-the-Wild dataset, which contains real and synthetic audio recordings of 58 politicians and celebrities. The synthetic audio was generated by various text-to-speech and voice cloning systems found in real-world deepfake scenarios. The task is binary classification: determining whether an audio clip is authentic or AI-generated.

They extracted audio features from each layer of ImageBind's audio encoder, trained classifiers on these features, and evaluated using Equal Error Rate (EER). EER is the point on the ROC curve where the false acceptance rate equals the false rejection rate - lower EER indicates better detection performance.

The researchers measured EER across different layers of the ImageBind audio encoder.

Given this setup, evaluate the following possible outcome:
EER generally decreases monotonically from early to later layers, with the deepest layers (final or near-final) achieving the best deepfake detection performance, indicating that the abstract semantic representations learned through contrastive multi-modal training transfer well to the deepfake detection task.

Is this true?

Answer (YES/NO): NO